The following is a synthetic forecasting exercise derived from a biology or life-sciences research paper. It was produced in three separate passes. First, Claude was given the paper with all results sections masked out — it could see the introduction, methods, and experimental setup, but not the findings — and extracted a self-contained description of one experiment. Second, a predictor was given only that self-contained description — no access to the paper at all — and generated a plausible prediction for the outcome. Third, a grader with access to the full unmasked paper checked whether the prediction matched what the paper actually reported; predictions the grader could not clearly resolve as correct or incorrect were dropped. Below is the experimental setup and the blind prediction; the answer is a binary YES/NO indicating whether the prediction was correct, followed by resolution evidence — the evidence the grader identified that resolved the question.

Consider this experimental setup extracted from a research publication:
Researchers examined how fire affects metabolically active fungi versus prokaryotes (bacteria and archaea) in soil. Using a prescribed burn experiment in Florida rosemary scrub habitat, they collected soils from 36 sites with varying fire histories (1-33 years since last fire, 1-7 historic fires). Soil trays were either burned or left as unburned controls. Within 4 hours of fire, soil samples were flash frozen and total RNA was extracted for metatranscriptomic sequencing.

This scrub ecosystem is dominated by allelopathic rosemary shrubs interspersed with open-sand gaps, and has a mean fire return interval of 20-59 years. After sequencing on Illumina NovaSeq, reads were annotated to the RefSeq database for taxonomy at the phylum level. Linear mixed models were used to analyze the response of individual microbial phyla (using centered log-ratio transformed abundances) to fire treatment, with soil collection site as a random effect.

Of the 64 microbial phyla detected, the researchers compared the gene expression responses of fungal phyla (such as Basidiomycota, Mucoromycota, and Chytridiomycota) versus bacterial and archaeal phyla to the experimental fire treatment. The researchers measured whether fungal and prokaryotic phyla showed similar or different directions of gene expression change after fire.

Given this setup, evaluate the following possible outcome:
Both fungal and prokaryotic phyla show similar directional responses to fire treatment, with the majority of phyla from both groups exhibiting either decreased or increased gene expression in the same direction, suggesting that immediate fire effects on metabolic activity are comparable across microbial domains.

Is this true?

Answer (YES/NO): NO